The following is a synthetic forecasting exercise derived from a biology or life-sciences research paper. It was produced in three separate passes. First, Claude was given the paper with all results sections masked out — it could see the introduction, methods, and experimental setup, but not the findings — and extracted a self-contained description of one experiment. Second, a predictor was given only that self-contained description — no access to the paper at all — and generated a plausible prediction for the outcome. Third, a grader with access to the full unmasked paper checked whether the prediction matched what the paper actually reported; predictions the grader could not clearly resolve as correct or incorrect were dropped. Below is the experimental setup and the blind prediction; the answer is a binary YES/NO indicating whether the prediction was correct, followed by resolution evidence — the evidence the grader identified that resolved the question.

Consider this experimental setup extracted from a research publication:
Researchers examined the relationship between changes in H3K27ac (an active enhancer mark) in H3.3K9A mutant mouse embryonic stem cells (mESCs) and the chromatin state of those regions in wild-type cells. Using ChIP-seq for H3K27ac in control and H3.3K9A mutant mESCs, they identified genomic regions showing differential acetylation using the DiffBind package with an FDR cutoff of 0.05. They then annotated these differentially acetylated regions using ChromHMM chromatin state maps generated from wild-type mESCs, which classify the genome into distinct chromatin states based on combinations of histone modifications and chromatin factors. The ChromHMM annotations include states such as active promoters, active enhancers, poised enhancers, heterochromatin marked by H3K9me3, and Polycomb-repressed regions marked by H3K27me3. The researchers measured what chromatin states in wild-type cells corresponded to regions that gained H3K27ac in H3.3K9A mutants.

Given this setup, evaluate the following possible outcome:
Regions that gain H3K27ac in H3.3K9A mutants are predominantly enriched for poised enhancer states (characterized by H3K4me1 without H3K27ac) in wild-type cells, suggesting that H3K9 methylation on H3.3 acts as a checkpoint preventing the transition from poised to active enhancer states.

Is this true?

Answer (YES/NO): NO